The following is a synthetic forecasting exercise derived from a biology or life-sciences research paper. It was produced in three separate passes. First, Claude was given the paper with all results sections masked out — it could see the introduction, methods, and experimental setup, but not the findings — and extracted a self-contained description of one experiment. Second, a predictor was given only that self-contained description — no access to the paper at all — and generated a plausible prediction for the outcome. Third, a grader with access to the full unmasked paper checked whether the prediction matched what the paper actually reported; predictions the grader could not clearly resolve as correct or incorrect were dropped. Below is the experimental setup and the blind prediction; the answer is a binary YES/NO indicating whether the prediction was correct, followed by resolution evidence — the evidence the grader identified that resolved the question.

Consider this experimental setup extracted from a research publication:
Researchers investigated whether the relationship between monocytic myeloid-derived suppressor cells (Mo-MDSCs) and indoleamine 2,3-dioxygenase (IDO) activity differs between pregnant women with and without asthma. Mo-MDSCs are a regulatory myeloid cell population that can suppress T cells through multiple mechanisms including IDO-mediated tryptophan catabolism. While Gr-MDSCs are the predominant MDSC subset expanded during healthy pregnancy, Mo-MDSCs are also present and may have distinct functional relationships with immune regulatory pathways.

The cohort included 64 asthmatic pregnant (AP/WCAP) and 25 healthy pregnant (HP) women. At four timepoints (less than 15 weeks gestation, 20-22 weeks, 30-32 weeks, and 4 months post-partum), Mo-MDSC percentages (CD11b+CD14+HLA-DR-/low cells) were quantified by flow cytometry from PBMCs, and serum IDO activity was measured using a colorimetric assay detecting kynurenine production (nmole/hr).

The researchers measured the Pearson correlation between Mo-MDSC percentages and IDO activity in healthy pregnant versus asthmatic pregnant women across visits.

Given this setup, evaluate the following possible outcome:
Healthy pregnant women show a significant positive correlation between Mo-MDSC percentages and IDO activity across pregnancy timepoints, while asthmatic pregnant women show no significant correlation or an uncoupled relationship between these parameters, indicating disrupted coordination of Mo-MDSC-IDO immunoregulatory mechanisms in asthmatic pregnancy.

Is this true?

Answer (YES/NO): NO